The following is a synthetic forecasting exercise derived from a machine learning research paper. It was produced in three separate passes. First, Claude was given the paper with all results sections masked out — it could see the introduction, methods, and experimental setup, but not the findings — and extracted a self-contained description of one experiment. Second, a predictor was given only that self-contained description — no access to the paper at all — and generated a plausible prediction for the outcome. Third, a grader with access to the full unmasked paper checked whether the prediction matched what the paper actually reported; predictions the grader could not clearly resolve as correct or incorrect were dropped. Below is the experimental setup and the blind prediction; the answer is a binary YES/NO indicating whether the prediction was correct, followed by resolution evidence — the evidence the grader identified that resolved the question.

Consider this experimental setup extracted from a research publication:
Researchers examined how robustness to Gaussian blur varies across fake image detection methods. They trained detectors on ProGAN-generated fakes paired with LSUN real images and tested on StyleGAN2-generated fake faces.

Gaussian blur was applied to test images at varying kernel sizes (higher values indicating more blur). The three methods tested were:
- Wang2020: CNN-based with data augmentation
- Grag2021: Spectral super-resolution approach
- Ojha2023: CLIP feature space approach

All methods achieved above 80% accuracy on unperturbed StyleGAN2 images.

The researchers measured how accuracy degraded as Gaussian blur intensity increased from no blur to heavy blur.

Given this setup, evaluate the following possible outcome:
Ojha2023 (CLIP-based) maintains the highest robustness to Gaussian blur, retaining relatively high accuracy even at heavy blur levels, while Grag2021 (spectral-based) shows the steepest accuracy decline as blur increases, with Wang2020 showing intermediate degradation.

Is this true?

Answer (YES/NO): NO